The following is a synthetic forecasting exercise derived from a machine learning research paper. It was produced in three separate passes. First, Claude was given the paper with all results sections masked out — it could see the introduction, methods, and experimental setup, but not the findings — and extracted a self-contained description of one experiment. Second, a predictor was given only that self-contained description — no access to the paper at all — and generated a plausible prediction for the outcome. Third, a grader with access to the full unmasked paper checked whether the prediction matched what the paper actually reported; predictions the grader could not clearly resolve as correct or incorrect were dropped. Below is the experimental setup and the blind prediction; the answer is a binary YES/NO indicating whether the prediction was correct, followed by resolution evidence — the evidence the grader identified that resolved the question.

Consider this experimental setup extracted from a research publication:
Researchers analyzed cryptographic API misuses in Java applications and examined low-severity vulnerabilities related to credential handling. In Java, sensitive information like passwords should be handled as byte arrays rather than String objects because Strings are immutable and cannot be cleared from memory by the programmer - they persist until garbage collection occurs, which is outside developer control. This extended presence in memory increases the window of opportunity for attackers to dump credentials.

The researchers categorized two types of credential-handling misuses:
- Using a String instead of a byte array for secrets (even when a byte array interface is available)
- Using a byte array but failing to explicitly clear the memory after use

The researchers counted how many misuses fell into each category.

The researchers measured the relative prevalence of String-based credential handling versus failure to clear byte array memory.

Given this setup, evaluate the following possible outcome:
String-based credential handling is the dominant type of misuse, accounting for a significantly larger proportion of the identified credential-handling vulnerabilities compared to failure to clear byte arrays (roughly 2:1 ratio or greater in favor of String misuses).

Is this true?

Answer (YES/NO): YES